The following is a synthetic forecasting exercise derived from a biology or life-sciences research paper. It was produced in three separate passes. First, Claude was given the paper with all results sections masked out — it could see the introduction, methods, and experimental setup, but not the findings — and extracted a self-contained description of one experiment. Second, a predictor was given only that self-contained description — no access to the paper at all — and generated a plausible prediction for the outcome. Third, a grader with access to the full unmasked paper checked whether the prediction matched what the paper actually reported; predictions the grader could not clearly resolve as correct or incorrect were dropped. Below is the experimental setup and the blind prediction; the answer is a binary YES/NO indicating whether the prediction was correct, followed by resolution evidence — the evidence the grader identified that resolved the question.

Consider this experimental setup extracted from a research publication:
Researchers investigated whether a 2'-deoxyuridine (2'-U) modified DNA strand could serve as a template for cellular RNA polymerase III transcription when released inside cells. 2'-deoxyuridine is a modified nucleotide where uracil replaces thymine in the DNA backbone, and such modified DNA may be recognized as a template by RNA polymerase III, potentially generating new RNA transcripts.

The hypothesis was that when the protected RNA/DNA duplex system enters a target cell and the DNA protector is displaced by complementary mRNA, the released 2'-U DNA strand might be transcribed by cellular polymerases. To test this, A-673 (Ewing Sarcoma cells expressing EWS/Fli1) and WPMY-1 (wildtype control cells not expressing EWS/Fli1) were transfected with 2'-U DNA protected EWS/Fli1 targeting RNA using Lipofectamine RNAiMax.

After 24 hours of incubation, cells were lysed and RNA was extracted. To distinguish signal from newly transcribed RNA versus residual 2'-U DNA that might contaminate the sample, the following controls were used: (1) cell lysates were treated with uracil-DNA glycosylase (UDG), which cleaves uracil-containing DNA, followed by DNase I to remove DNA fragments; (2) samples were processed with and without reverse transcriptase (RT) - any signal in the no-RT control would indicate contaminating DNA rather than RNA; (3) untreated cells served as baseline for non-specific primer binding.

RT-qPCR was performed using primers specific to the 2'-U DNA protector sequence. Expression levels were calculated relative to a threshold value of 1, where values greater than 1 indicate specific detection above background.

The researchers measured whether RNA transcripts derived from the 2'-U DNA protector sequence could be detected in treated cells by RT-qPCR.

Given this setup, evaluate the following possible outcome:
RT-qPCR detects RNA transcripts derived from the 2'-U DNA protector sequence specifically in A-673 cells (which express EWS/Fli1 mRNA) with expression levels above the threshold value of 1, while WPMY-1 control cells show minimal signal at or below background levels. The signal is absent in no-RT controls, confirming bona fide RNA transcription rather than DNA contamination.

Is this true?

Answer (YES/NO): NO